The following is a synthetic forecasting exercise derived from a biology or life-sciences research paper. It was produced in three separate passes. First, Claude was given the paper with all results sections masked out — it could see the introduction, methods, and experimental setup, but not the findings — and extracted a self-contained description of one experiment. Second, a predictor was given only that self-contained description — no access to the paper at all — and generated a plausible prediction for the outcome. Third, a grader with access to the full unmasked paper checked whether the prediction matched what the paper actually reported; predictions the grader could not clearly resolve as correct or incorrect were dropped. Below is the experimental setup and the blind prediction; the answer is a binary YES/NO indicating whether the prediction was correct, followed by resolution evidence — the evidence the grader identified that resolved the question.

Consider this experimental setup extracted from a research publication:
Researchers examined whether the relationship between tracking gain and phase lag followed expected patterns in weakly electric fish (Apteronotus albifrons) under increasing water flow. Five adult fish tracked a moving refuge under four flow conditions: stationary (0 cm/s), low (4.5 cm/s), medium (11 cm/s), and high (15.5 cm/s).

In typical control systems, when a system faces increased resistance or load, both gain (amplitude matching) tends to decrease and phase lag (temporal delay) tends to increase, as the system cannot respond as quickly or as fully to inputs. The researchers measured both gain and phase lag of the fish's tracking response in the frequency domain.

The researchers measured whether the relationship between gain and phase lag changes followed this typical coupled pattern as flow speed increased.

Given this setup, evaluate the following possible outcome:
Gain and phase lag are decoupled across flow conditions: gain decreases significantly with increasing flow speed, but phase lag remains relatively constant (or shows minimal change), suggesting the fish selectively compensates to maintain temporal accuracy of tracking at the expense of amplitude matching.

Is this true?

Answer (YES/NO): NO